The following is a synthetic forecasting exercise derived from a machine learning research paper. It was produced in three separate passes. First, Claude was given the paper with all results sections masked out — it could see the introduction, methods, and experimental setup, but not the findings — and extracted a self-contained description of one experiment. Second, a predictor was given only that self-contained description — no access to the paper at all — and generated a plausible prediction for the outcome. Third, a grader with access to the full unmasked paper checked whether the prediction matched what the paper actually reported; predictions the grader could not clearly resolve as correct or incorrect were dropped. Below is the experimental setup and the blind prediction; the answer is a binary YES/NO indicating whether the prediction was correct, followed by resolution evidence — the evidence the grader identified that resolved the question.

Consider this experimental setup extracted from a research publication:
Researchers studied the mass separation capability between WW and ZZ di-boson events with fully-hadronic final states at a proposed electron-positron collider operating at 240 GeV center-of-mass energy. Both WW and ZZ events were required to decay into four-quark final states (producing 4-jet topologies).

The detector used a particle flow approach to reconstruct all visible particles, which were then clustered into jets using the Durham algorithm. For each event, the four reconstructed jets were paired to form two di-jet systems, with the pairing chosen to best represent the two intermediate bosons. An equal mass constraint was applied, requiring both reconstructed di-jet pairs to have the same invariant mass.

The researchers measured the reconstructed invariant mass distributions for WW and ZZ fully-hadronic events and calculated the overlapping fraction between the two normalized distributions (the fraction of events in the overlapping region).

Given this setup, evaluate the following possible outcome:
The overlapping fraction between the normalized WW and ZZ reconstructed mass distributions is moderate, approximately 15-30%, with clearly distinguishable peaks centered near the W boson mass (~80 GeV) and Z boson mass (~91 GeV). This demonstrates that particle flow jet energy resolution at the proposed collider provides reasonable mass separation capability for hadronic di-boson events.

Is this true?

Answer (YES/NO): NO